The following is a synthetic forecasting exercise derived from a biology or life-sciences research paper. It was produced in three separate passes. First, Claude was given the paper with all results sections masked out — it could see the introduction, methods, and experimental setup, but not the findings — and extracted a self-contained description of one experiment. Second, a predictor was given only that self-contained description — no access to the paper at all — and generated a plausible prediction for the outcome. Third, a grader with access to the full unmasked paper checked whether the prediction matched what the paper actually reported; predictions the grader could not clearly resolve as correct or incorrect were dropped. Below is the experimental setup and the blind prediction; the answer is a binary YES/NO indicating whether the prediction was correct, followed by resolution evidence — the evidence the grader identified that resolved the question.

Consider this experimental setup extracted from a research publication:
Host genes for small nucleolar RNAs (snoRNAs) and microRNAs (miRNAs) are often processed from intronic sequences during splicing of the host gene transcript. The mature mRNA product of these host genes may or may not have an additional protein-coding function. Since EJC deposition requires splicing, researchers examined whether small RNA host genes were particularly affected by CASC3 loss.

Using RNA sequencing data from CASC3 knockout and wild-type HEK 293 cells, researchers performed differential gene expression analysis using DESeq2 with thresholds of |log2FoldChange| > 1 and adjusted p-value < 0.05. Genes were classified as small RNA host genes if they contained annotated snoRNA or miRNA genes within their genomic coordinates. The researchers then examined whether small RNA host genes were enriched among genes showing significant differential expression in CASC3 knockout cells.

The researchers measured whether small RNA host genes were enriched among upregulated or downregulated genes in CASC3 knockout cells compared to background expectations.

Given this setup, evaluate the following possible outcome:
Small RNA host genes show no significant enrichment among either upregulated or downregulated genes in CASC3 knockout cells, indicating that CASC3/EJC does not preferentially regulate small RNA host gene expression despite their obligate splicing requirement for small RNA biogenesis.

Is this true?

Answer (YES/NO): NO